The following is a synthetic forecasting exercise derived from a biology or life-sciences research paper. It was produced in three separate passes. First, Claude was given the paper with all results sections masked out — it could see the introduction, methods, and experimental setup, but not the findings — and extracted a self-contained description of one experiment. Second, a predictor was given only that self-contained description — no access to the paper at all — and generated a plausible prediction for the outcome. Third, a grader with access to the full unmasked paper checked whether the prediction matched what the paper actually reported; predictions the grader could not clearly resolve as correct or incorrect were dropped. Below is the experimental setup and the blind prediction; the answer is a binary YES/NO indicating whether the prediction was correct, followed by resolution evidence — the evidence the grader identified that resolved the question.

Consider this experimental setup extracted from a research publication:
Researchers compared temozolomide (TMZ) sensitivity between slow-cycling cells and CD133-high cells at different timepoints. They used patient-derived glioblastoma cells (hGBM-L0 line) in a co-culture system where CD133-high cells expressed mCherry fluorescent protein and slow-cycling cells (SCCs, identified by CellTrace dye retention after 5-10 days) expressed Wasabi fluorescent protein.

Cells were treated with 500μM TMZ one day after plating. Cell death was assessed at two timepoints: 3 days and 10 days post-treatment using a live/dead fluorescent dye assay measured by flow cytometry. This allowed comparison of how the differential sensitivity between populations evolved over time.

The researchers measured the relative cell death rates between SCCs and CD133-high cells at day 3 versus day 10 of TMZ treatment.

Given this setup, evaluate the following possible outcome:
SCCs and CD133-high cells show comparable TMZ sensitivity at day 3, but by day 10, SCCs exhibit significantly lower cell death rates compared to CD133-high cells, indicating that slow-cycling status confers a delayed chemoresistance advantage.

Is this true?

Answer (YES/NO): NO